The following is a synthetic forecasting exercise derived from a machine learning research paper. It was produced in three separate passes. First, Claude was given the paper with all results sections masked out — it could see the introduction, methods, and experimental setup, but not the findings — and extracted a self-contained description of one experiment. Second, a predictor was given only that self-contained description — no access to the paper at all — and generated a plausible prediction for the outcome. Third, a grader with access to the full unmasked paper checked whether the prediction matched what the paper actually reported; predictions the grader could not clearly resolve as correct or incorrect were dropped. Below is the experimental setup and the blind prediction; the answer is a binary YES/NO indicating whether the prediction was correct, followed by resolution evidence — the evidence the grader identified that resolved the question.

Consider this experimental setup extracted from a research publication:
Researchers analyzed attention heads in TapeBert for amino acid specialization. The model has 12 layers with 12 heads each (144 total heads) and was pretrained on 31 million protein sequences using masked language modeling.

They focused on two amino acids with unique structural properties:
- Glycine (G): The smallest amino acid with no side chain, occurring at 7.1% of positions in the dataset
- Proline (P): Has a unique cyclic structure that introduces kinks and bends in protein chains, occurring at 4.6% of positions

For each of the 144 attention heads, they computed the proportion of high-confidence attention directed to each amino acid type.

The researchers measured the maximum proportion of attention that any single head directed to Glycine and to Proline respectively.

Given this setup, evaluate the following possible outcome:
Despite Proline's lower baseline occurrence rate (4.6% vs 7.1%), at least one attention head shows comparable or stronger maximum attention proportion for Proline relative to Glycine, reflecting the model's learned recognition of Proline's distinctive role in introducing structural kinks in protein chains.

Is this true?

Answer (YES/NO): YES